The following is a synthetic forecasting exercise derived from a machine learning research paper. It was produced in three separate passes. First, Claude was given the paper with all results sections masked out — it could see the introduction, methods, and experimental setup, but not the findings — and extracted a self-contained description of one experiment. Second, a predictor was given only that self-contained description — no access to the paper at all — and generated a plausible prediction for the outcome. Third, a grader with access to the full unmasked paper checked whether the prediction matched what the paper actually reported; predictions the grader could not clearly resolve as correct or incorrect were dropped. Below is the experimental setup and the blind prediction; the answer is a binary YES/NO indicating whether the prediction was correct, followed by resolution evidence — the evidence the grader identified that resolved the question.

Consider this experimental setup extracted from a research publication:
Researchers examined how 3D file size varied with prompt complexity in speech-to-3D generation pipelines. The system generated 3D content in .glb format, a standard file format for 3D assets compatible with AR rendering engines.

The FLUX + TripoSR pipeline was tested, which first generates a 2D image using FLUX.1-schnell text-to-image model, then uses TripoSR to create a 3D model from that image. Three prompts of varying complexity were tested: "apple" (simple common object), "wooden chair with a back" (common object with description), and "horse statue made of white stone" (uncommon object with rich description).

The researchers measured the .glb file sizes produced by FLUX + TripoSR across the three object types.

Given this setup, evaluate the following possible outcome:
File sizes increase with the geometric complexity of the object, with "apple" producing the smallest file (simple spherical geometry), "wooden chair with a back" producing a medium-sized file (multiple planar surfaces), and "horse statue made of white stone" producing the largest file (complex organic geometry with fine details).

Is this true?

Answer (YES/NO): NO